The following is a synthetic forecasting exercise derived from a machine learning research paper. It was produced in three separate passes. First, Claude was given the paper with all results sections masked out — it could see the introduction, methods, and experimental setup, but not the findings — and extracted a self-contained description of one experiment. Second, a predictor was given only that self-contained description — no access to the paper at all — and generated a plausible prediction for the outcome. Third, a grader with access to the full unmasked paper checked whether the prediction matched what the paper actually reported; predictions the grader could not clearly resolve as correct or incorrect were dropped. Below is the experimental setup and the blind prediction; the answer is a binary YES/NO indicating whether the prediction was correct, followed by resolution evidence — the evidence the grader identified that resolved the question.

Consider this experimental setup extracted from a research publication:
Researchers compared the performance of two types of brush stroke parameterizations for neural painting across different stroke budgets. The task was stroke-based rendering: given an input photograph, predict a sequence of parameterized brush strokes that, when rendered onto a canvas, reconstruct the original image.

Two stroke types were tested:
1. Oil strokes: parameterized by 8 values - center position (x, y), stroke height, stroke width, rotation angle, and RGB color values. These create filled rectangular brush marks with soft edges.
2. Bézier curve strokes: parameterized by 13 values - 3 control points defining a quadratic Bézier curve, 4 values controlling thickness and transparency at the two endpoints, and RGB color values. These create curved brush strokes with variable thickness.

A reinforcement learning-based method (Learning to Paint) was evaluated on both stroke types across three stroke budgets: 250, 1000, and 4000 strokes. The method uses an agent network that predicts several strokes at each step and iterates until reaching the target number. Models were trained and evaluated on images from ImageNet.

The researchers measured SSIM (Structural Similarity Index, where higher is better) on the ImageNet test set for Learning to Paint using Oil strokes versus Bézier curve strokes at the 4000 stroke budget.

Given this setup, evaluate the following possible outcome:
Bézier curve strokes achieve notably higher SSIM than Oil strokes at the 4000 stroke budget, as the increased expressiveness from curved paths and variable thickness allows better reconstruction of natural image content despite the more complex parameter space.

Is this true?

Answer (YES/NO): YES